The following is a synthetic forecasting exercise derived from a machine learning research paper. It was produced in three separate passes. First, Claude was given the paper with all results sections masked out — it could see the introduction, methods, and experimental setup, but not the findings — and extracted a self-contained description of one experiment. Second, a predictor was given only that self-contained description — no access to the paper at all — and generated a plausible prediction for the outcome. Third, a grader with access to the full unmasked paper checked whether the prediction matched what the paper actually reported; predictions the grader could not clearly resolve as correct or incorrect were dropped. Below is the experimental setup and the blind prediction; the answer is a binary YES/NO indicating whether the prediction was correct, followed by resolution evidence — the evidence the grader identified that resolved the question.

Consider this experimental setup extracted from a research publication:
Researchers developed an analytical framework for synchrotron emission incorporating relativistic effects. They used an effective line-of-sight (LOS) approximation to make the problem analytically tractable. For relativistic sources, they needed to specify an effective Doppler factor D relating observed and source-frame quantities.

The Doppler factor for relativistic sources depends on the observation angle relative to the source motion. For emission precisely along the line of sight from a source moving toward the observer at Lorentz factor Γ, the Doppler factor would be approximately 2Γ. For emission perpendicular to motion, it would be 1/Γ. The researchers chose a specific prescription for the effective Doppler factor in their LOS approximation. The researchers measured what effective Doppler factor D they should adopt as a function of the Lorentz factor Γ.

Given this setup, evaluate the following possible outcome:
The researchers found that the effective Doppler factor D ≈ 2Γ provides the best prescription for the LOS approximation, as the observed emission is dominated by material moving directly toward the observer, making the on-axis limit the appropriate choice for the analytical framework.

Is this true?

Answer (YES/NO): NO